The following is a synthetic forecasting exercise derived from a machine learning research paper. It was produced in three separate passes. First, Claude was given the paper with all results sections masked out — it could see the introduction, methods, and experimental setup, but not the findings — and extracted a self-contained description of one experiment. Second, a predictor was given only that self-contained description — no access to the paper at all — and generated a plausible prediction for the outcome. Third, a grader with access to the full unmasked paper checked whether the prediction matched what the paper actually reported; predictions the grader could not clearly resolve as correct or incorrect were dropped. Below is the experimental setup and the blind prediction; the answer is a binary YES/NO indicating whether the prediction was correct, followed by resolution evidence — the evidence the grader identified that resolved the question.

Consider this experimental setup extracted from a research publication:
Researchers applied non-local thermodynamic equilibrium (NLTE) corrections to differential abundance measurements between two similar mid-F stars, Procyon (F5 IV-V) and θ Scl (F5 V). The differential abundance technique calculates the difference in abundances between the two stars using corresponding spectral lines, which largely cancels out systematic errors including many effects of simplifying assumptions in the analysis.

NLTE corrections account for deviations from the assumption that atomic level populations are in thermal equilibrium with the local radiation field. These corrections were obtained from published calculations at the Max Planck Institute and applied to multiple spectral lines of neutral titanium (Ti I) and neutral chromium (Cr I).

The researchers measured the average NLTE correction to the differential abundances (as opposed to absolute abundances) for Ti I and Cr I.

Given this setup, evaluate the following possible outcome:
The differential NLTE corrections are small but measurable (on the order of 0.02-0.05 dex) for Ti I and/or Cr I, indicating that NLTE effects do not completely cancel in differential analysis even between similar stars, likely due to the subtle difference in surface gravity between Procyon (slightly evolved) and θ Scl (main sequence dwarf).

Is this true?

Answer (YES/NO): NO